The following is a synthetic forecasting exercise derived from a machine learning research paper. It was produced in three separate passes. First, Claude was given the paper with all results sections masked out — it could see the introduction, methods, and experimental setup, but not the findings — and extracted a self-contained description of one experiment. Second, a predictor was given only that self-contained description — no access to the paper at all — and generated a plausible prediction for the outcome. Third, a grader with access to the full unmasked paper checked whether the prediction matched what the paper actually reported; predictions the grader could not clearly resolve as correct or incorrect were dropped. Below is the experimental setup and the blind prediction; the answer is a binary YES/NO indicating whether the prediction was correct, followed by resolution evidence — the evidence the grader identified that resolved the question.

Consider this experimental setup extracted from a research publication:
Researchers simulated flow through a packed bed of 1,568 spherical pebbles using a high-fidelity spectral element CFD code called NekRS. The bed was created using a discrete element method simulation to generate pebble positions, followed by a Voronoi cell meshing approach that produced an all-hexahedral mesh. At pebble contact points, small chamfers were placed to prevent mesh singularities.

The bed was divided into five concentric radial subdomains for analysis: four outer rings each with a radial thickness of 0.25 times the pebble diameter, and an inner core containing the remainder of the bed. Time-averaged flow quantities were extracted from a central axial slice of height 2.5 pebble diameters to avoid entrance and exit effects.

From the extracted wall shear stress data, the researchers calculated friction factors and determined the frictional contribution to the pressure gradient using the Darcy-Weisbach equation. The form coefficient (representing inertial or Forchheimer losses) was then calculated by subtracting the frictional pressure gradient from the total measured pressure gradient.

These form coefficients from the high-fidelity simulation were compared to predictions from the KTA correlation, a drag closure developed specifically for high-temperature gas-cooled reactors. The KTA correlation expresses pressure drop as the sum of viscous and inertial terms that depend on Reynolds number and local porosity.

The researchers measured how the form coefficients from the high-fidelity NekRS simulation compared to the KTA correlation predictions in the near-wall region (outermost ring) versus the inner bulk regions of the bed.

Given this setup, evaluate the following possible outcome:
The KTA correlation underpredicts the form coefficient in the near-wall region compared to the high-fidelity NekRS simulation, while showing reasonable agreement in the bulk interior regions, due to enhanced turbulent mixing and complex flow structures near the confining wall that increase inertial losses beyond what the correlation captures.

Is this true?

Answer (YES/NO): NO